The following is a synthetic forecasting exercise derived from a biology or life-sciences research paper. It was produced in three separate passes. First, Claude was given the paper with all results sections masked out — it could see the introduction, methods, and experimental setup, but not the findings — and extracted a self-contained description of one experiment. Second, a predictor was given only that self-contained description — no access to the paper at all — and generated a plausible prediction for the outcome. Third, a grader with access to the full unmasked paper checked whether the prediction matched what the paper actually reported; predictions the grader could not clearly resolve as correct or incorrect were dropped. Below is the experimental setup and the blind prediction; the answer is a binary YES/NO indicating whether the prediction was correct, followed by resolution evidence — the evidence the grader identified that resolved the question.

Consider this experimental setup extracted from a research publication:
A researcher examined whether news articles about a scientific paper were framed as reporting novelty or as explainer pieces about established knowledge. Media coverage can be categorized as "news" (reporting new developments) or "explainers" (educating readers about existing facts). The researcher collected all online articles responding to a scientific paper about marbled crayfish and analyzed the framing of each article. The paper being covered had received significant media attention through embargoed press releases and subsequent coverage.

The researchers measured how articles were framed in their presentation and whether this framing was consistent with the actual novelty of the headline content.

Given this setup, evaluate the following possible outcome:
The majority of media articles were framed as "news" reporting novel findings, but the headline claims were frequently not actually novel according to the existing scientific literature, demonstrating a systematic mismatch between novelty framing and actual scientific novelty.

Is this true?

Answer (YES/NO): YES